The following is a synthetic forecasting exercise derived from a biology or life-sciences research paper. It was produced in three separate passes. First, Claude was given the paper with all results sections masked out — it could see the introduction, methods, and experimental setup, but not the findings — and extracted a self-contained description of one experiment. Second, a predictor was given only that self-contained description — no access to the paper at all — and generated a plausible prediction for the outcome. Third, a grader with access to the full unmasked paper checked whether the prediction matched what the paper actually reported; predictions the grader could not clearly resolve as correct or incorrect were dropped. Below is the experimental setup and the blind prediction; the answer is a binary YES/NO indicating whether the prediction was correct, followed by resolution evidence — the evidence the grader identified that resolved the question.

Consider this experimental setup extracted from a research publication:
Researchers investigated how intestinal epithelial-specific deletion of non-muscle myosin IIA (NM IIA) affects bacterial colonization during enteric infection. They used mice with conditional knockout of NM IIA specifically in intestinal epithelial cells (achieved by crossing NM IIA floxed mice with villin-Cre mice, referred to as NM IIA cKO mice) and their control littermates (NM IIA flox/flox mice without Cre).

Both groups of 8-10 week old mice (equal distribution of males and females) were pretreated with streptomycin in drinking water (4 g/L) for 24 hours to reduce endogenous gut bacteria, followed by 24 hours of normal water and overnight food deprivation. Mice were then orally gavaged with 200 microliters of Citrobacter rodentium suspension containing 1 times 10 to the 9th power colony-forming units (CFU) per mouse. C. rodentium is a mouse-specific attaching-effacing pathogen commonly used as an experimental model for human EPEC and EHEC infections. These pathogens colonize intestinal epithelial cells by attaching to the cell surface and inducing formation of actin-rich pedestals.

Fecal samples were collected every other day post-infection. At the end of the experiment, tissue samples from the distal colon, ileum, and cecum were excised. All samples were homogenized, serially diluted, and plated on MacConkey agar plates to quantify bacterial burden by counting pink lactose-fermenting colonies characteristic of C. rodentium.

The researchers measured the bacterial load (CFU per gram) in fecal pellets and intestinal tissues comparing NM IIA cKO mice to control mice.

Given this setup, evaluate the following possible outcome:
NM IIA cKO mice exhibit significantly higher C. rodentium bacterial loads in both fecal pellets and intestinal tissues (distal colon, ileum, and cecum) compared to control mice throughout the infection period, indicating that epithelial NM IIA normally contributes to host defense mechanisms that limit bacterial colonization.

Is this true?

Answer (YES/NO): NO